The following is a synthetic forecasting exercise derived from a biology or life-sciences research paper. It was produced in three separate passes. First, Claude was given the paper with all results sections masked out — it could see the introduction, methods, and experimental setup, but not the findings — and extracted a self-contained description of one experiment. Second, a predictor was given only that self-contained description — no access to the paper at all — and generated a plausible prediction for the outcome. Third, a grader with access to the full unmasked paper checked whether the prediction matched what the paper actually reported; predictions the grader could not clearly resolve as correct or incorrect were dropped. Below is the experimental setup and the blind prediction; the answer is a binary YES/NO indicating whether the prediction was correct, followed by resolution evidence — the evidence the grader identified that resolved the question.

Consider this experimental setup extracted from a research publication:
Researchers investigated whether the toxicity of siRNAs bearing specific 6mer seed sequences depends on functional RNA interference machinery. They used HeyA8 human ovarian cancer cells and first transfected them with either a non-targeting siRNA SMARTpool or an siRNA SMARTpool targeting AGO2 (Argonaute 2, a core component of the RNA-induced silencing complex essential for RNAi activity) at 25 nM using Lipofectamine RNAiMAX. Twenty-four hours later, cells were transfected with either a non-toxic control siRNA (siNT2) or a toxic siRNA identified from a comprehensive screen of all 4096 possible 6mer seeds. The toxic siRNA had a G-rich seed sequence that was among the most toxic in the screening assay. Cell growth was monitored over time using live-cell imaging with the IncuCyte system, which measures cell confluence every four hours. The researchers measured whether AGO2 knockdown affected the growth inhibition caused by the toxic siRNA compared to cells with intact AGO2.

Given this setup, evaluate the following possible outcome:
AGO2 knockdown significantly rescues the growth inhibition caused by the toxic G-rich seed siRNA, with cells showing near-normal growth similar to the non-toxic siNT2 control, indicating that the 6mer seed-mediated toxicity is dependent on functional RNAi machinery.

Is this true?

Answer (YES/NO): YES